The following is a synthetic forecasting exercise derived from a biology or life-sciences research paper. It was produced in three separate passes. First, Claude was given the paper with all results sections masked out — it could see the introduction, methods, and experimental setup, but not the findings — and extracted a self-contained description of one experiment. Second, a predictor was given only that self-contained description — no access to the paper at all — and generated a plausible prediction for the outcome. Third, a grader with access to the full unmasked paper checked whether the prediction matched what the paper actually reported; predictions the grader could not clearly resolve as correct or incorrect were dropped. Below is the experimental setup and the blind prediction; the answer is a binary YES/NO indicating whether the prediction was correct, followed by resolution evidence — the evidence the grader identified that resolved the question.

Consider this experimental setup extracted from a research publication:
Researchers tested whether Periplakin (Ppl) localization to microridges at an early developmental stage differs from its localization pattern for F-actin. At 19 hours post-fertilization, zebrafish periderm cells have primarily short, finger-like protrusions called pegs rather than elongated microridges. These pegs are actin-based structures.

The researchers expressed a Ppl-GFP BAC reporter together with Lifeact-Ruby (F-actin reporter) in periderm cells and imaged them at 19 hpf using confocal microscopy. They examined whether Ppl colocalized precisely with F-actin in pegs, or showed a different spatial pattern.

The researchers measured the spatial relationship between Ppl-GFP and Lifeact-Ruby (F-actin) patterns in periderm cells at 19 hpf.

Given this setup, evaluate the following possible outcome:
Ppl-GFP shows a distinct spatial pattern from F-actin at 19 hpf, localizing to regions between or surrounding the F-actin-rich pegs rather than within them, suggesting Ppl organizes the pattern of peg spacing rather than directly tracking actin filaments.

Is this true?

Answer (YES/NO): NO